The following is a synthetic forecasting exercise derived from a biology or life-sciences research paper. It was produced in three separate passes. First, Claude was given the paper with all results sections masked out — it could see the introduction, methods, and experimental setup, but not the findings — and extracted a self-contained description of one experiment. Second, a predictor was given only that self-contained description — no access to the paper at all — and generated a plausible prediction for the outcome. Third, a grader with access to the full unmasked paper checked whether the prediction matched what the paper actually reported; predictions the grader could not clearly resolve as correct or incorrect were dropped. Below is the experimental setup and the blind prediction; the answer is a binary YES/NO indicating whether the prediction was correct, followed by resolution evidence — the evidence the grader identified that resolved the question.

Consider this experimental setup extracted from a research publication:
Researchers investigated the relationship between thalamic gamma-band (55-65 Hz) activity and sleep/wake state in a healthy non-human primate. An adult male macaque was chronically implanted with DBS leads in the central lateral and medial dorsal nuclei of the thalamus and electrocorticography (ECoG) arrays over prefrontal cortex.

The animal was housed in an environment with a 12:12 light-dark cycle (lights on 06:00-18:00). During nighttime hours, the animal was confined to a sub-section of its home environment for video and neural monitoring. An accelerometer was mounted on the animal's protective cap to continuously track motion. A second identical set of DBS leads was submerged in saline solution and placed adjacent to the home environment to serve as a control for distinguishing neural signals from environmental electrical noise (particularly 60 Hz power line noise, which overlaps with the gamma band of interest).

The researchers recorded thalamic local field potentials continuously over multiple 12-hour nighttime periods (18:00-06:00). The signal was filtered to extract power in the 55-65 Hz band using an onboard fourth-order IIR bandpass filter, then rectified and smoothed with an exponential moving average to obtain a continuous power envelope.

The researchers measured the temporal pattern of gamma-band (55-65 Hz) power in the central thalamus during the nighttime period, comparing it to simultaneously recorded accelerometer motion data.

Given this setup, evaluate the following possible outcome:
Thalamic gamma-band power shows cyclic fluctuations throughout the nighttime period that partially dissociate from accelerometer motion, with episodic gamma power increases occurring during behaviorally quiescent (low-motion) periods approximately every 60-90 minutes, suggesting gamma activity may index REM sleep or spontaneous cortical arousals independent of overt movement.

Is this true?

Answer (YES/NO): NO